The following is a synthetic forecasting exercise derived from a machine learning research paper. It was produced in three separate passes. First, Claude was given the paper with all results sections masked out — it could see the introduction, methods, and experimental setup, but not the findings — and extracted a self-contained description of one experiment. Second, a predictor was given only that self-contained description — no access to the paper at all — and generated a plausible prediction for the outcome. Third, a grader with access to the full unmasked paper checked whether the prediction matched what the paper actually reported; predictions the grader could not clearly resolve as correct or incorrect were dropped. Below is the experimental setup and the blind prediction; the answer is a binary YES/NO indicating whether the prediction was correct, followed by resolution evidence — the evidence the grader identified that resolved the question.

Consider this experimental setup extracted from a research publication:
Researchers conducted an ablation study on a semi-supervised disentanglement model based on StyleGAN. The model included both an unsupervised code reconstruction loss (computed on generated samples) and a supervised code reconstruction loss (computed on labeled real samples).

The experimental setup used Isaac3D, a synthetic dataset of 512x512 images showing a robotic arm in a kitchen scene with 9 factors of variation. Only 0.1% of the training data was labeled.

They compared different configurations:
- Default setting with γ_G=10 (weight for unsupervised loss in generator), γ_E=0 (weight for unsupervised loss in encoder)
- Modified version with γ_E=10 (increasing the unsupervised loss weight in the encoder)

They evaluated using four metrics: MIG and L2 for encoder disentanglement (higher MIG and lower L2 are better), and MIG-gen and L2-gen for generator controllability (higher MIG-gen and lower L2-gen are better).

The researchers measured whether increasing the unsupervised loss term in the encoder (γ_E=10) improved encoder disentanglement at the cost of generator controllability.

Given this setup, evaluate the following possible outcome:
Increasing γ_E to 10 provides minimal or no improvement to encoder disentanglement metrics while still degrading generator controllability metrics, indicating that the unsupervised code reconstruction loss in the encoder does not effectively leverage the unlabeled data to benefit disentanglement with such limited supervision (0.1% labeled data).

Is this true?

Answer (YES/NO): NO